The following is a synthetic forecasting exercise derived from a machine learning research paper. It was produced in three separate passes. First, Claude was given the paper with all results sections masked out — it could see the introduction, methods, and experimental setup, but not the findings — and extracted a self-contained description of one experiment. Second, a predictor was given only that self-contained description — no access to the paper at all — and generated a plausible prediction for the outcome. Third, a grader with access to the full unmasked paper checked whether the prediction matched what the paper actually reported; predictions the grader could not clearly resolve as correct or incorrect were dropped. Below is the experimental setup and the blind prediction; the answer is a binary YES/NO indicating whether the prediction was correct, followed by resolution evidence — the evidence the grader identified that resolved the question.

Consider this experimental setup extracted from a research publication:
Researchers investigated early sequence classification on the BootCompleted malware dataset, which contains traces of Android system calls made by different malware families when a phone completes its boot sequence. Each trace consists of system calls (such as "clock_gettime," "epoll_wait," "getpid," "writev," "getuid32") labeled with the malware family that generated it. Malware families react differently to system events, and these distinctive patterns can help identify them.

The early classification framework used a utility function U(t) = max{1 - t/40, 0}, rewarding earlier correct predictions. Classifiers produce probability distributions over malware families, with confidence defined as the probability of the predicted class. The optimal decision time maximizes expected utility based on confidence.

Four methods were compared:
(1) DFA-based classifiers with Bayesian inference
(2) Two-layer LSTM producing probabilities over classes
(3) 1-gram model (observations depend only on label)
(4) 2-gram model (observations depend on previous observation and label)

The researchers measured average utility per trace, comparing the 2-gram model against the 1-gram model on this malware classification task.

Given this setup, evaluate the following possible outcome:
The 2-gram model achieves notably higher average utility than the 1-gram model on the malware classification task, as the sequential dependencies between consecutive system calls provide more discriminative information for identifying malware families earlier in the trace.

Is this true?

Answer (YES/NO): YES